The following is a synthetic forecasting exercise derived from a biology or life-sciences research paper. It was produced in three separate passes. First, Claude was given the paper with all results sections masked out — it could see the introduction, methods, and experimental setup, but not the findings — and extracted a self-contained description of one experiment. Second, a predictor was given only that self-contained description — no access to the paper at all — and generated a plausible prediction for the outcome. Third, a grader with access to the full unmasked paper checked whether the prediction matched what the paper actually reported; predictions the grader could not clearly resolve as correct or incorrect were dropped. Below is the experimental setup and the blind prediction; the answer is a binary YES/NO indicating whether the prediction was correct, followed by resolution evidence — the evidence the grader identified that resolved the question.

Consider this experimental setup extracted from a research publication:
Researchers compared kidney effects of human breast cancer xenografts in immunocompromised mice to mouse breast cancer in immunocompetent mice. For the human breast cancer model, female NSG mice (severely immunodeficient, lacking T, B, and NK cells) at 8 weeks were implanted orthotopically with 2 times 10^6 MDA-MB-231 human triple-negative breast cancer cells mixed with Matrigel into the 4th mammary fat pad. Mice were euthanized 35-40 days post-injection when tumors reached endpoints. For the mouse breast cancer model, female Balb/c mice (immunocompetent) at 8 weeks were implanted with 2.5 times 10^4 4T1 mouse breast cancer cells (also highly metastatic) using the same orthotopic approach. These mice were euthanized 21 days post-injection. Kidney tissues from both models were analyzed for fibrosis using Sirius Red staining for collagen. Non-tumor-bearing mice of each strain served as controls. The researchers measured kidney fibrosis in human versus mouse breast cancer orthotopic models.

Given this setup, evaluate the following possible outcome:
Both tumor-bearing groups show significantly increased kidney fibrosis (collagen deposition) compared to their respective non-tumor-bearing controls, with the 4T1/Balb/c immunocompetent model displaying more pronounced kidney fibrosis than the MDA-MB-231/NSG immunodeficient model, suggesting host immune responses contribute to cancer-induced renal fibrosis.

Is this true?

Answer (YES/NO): NO